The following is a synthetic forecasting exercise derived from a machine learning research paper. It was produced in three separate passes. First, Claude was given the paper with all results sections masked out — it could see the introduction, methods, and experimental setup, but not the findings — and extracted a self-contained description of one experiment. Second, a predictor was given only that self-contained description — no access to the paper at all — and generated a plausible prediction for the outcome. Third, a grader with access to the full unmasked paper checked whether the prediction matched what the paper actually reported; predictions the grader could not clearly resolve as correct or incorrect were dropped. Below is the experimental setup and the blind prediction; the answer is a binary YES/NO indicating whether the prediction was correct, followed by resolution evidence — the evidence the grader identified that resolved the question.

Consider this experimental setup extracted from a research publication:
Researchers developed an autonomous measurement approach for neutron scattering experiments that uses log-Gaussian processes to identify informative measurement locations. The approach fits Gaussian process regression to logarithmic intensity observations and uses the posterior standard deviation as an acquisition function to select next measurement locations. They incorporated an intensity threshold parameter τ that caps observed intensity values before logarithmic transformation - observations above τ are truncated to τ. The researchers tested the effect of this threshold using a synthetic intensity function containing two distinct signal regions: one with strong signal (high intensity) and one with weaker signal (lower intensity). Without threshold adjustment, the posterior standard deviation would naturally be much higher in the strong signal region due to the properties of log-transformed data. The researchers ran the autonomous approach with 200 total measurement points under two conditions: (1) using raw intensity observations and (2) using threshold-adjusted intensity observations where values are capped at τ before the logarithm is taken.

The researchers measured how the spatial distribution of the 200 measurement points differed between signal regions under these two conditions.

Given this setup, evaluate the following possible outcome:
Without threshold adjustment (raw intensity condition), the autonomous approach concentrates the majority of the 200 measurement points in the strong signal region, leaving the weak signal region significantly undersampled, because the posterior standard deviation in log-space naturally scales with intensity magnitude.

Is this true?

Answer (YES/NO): YES